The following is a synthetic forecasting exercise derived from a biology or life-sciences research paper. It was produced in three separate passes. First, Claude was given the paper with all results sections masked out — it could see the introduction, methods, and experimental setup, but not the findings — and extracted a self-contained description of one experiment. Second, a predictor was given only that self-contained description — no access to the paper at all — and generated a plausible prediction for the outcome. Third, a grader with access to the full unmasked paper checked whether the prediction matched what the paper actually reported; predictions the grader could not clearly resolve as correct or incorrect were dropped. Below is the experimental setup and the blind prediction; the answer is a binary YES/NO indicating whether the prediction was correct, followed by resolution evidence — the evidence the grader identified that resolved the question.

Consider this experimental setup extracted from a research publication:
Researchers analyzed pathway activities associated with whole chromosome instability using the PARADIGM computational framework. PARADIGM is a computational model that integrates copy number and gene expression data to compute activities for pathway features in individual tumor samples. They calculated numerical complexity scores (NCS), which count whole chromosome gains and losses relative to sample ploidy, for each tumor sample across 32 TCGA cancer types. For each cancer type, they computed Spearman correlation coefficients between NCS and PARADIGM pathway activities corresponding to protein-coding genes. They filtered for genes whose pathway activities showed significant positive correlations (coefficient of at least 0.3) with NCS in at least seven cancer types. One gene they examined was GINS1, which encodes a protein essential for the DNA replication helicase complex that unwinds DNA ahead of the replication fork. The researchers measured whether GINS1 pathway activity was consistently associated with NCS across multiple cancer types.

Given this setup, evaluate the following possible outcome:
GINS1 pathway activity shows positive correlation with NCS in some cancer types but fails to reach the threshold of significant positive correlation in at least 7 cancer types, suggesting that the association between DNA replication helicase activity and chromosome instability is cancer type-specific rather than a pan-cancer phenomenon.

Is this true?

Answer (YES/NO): NO